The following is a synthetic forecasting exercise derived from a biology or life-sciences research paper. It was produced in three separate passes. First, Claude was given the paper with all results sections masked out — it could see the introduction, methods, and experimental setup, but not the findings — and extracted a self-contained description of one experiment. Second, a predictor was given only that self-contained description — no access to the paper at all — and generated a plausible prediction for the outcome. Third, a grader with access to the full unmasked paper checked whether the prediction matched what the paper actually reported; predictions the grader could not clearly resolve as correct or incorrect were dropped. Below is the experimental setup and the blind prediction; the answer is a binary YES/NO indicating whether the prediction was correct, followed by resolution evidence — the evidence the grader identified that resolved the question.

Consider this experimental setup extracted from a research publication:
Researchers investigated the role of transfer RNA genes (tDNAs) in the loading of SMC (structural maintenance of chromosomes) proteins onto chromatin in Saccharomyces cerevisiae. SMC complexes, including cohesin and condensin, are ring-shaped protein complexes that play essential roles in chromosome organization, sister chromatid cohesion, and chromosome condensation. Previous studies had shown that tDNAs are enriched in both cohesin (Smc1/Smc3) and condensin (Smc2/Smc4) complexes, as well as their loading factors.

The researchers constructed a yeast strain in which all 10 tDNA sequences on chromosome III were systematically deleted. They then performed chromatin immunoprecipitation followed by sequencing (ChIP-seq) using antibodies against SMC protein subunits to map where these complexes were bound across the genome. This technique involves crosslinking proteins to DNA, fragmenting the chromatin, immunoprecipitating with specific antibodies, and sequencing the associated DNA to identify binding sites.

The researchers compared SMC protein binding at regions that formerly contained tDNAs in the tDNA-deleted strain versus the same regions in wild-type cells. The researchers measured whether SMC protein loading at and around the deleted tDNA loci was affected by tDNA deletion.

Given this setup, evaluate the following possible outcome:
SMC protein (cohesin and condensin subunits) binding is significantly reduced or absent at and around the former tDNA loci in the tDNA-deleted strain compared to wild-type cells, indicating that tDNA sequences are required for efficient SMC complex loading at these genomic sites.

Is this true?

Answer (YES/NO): YES